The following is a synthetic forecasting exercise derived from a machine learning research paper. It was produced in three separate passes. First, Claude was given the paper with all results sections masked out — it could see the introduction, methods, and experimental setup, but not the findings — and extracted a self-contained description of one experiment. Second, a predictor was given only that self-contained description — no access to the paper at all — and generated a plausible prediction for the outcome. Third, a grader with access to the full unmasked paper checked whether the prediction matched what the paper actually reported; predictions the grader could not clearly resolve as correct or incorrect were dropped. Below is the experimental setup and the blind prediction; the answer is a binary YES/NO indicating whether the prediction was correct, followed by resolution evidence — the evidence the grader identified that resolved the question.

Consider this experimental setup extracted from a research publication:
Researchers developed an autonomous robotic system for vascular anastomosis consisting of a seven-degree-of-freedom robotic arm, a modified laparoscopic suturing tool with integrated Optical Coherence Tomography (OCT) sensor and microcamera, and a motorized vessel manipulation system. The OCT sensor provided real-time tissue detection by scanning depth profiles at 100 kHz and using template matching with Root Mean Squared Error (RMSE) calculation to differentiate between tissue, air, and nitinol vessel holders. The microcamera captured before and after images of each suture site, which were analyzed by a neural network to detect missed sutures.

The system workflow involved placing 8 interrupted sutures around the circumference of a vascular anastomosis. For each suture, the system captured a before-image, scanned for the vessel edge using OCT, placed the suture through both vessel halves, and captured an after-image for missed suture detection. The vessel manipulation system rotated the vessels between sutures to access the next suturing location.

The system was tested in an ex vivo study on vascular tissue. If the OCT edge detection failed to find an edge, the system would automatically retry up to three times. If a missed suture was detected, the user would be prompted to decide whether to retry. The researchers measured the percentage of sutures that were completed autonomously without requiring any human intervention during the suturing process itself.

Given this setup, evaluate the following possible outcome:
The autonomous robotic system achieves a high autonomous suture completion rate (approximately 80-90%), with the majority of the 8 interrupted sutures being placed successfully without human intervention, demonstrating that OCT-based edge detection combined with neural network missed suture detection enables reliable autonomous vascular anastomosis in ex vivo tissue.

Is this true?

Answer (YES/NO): YES